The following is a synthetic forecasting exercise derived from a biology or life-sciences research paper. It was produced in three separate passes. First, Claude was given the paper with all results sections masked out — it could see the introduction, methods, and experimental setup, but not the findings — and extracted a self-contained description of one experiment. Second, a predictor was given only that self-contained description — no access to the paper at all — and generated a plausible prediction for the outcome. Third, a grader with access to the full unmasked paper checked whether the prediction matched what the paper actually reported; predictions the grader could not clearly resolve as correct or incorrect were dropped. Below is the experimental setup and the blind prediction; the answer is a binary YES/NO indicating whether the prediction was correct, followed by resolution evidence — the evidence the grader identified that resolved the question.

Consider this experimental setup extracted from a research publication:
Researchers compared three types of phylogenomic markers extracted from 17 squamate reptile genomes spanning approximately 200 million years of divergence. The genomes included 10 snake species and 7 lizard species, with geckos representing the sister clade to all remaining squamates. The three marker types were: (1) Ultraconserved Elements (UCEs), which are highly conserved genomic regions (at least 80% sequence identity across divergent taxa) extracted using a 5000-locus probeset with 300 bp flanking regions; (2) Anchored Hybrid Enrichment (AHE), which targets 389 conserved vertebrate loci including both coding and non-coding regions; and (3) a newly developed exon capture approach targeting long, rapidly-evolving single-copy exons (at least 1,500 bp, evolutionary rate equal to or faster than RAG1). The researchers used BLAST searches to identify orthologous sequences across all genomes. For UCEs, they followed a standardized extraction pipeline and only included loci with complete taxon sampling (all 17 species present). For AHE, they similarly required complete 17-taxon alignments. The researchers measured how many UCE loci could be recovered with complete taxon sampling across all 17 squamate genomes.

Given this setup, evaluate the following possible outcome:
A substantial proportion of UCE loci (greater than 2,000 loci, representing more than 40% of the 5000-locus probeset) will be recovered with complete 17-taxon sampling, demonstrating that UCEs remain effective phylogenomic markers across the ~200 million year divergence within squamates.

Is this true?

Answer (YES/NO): NO